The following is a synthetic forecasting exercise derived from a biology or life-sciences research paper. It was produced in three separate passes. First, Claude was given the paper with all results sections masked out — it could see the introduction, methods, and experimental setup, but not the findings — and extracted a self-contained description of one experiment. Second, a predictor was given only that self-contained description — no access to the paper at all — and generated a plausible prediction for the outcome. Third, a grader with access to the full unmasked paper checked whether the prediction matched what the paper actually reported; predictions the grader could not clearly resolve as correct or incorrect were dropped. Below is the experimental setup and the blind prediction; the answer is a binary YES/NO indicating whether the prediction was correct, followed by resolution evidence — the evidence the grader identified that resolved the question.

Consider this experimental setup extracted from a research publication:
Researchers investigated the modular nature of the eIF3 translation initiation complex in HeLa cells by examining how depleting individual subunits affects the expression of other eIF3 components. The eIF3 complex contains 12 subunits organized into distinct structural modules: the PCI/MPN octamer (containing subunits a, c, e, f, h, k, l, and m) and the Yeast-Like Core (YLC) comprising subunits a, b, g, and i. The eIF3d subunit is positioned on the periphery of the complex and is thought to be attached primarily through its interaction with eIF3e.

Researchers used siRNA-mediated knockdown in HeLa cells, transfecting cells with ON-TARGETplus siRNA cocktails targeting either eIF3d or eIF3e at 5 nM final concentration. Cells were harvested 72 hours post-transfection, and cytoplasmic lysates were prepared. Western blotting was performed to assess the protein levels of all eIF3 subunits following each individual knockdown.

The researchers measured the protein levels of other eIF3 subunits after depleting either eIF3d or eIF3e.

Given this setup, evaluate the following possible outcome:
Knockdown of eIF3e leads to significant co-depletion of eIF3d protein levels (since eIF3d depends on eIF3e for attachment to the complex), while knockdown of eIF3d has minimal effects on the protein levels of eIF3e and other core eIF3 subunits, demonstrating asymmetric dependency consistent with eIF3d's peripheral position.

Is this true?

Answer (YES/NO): YES